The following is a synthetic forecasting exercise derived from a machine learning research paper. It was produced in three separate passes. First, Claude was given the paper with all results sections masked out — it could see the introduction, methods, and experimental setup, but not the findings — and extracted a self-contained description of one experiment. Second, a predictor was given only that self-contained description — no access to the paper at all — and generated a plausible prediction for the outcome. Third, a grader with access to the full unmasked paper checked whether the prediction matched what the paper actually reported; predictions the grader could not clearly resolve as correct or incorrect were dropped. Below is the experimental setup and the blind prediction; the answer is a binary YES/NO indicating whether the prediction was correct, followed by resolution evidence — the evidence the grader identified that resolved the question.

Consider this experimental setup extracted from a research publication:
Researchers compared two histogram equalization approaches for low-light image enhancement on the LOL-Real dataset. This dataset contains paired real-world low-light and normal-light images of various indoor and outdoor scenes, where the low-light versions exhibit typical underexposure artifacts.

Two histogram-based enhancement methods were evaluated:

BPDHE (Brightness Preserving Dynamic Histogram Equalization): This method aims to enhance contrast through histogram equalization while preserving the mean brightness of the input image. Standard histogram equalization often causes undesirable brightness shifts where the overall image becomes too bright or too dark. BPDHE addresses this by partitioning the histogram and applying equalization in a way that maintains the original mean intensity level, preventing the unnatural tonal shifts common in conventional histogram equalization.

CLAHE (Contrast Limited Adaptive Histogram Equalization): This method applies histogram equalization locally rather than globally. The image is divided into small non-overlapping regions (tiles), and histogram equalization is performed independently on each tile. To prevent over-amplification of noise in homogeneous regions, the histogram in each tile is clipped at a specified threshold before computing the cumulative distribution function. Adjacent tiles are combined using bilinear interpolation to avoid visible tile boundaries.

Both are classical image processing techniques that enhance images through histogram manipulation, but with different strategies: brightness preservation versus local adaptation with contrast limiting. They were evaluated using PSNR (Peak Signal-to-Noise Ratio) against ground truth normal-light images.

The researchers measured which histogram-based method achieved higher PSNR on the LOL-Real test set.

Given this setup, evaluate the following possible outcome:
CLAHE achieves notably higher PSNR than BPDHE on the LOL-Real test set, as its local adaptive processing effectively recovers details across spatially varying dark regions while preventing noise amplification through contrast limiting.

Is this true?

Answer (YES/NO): NO